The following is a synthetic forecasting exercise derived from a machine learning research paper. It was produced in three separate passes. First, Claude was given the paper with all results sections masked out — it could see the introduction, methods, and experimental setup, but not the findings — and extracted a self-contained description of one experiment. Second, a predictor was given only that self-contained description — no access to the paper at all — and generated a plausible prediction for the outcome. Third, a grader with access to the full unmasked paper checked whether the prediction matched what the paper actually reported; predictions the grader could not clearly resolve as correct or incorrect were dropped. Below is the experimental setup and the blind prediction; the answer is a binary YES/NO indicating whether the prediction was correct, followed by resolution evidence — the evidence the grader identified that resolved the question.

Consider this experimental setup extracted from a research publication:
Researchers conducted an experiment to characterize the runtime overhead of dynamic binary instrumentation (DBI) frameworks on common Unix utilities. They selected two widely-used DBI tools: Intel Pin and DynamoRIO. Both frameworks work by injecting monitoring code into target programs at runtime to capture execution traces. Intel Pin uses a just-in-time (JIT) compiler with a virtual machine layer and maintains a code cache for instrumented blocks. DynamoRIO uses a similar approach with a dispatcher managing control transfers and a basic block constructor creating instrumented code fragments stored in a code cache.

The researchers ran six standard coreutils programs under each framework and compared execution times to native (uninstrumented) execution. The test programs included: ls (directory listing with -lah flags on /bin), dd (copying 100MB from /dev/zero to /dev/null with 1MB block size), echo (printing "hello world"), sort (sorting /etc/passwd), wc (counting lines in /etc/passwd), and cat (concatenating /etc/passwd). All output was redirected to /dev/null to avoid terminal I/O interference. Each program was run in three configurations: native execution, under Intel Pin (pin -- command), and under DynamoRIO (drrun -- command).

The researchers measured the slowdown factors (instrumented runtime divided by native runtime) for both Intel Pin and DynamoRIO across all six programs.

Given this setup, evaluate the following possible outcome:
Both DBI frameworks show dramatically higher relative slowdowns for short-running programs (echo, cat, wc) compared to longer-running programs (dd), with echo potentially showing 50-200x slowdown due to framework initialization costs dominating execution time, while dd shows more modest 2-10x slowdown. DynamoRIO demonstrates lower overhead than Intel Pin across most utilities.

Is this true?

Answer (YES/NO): NO